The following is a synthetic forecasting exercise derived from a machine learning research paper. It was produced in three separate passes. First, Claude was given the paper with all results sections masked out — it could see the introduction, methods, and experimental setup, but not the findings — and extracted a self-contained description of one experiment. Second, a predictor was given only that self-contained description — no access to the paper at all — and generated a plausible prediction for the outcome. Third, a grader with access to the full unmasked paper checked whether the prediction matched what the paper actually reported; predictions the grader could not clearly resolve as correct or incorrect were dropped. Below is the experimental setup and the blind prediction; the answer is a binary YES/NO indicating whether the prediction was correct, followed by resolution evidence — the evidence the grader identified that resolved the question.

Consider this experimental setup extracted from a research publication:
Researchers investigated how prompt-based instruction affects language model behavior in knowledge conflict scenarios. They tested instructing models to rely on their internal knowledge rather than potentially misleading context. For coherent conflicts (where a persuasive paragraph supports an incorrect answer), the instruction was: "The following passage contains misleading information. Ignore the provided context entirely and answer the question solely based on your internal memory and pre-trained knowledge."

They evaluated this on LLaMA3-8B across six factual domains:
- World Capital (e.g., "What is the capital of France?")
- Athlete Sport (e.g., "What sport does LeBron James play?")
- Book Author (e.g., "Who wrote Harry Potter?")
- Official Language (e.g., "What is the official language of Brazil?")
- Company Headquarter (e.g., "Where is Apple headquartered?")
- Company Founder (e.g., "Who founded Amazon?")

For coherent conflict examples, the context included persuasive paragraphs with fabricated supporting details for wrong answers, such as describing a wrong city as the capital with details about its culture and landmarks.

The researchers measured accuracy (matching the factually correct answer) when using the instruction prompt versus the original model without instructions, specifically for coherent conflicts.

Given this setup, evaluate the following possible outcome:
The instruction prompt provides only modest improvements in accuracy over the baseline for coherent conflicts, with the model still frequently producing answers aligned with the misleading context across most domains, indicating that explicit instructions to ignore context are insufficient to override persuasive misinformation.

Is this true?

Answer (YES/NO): YES